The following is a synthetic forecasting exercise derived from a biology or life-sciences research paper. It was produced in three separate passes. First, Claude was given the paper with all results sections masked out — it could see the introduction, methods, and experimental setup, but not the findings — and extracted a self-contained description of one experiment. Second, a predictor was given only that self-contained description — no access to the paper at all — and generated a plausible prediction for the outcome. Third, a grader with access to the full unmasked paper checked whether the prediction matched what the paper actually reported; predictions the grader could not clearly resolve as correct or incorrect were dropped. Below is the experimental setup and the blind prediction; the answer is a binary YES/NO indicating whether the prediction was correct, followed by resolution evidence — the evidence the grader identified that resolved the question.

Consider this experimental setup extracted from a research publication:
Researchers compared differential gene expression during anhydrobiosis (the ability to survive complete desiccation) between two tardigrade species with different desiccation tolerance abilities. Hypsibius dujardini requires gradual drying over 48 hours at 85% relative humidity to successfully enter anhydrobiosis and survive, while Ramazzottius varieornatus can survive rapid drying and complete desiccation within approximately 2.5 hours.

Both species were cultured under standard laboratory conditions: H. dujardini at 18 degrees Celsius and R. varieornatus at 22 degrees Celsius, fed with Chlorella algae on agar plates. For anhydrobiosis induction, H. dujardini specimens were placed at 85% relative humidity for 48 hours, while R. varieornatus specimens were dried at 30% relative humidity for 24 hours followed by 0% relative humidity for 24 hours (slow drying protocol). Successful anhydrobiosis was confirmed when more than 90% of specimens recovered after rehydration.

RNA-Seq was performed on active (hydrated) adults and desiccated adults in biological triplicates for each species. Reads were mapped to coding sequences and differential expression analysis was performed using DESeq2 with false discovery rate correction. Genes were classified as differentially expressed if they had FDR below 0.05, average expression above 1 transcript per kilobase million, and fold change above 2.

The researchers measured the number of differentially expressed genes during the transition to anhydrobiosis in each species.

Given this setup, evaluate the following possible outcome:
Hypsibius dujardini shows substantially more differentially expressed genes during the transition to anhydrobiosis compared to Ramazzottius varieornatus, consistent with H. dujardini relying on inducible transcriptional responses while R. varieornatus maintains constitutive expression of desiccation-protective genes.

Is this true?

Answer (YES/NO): YES